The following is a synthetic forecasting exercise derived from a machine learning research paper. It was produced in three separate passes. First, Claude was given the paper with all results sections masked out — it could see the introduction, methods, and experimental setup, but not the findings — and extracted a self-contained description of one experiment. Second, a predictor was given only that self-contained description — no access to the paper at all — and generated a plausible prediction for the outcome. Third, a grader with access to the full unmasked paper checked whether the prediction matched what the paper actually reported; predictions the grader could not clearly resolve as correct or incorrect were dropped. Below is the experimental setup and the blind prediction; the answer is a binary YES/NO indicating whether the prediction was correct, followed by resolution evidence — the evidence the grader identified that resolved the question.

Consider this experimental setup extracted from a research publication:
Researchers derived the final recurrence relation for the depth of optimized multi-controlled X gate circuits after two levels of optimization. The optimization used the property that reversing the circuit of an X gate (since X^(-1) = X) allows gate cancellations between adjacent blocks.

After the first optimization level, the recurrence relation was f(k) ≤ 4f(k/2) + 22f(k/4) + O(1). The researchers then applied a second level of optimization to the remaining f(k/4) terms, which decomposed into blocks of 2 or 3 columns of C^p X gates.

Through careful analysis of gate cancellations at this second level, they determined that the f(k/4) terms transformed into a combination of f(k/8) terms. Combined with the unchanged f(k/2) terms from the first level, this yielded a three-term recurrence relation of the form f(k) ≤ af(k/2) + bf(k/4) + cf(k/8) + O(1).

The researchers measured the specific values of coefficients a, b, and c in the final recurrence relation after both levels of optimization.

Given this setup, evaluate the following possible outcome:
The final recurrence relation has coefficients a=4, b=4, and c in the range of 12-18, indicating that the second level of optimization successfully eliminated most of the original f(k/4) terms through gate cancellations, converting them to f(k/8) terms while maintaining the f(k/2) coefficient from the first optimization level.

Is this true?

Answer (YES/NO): NO